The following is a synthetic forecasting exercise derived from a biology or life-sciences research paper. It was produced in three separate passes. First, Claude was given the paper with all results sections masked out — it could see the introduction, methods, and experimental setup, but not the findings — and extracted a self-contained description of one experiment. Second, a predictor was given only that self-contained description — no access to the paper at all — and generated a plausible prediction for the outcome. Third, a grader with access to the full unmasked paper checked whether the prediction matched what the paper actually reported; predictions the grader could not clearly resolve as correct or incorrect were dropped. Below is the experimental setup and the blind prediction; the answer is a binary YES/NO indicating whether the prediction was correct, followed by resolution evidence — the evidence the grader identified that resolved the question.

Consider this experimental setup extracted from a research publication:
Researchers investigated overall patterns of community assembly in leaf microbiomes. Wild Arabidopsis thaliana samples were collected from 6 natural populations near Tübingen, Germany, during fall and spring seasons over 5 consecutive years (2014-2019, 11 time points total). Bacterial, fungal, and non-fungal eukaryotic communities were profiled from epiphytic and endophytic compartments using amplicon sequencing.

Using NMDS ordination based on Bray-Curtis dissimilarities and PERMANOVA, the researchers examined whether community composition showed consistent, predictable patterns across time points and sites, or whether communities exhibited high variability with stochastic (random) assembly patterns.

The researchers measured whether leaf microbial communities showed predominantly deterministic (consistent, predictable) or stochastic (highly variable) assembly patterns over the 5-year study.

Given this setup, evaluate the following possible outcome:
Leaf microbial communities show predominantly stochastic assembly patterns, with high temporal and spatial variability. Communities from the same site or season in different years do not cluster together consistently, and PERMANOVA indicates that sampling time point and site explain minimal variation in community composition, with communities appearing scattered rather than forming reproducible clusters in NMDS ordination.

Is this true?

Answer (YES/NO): NO